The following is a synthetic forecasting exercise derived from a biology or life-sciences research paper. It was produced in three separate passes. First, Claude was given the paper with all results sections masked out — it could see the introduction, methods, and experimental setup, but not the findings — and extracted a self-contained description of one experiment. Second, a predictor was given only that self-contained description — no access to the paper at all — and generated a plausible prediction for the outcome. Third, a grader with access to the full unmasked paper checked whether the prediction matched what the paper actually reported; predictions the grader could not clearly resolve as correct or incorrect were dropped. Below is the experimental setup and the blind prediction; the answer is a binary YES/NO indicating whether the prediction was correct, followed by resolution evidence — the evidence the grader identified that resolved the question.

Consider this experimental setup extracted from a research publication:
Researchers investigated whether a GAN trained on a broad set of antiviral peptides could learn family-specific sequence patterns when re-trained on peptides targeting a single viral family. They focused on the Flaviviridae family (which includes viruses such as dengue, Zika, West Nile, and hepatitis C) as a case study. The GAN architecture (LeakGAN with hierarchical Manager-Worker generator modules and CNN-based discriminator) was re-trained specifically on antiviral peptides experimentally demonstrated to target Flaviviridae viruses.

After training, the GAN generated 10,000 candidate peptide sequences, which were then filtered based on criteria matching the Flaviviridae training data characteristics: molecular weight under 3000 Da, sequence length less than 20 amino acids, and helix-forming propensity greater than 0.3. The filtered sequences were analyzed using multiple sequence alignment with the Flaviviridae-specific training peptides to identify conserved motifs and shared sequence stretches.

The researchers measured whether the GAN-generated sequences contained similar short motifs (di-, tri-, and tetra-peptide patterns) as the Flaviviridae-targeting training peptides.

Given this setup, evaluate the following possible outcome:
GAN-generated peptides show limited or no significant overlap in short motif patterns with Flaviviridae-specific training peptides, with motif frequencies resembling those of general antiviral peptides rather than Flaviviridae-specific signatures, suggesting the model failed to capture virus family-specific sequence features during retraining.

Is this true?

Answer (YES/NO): NO